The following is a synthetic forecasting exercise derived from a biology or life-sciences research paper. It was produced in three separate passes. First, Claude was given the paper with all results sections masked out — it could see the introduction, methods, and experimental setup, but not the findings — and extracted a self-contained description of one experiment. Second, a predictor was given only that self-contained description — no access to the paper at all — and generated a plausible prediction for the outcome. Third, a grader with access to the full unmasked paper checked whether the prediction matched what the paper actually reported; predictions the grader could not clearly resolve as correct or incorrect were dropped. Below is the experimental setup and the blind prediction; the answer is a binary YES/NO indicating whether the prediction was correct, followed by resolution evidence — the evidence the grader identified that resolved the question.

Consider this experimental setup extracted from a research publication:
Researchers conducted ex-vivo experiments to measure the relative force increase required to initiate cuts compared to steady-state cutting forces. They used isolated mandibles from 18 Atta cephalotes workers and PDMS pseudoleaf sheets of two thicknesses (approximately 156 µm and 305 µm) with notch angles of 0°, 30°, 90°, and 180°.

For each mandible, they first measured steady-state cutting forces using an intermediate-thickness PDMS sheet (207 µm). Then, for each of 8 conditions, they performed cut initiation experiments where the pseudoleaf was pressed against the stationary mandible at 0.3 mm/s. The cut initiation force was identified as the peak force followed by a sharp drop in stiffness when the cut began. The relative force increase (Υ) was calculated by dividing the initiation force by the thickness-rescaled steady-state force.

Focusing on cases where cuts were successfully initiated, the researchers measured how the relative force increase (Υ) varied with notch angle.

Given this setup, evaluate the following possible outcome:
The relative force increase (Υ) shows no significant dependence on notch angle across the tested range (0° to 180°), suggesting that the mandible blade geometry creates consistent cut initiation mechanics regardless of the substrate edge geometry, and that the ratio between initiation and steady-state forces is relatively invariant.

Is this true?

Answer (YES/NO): NO